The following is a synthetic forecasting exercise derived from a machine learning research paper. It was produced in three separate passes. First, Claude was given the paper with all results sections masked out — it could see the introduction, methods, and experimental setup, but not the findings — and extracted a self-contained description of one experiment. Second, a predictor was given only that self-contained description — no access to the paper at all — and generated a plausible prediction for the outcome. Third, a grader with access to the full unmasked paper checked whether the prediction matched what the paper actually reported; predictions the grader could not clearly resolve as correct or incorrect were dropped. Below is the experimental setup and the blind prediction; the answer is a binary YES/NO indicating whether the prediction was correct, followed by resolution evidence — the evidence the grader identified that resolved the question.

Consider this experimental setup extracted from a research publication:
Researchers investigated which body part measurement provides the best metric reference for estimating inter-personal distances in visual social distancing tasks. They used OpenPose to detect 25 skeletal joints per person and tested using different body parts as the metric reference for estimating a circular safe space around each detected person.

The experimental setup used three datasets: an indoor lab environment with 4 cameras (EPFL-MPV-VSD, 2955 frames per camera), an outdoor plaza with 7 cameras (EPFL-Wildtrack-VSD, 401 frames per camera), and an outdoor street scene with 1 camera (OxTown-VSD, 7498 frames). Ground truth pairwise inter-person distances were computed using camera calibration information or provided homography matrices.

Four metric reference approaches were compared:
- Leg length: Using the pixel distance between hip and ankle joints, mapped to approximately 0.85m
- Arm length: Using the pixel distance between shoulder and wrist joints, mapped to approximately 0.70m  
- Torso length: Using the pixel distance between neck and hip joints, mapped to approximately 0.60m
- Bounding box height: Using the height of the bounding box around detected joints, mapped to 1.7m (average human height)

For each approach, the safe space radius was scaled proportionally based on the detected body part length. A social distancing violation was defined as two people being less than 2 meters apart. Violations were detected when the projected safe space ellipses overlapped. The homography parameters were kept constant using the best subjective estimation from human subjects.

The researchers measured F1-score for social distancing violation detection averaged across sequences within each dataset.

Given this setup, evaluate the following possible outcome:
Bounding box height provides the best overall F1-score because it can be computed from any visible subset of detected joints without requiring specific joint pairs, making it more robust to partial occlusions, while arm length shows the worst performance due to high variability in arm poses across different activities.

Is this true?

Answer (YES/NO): NO